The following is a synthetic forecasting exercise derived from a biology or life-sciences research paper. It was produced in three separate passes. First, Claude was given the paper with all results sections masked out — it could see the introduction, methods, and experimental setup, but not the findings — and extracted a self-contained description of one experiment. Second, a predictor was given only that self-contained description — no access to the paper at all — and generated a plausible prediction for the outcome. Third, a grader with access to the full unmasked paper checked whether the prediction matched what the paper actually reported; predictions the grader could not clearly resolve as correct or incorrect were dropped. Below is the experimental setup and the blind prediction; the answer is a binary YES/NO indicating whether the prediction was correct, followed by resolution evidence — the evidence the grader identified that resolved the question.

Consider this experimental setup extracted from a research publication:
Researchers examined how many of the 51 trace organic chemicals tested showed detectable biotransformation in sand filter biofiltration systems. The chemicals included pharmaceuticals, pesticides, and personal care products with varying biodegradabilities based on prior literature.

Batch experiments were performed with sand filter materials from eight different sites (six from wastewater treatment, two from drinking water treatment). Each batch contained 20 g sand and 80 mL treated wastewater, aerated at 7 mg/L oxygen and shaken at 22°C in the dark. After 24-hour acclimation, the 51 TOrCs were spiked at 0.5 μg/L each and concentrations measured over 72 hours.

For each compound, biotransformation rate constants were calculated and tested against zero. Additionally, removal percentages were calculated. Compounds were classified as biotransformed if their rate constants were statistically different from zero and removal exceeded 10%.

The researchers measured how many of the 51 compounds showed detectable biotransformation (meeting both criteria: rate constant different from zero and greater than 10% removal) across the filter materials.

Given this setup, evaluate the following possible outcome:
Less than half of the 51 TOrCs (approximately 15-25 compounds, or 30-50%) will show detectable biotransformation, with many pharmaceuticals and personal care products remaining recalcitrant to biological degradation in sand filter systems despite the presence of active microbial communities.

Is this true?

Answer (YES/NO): NO